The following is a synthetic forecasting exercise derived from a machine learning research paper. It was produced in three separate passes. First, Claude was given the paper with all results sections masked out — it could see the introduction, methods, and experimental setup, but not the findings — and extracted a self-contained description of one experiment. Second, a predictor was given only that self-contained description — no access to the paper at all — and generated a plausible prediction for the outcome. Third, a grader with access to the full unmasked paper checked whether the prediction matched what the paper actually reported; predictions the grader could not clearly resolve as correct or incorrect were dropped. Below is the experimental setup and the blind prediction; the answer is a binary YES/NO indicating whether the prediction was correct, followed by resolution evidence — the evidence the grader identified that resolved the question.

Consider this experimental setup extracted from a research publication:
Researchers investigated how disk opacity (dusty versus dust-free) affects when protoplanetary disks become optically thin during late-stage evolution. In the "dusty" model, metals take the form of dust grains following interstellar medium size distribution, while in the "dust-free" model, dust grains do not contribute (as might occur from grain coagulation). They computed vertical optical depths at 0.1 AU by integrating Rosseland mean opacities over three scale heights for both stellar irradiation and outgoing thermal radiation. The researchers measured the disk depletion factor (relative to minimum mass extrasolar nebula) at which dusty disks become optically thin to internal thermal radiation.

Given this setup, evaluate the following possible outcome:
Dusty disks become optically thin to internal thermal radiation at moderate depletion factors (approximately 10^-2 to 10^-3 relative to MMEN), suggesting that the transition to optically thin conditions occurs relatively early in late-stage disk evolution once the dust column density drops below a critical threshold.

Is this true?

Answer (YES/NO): NO